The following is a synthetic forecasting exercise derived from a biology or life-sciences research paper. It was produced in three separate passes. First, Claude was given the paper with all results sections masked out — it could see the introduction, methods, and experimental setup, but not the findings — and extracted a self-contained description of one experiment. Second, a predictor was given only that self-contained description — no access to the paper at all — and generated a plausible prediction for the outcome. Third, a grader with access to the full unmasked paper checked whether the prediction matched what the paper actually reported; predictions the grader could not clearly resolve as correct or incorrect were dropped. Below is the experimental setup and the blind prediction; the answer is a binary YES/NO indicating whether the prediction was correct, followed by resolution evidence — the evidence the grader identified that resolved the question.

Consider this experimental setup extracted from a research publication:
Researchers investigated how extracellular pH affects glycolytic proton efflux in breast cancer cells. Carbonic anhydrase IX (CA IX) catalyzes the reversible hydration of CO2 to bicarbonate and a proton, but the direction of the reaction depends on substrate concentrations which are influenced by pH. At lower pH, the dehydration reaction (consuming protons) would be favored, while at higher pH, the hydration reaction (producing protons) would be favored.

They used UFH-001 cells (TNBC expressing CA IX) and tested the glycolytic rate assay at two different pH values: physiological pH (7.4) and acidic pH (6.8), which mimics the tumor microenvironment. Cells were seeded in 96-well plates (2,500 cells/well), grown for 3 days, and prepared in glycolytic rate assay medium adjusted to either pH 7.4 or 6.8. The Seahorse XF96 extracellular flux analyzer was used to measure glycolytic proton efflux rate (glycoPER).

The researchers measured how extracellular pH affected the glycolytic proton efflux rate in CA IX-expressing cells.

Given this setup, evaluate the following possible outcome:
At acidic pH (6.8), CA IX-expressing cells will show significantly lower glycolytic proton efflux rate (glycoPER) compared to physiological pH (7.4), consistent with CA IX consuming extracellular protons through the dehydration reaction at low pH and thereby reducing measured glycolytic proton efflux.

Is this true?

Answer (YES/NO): YES